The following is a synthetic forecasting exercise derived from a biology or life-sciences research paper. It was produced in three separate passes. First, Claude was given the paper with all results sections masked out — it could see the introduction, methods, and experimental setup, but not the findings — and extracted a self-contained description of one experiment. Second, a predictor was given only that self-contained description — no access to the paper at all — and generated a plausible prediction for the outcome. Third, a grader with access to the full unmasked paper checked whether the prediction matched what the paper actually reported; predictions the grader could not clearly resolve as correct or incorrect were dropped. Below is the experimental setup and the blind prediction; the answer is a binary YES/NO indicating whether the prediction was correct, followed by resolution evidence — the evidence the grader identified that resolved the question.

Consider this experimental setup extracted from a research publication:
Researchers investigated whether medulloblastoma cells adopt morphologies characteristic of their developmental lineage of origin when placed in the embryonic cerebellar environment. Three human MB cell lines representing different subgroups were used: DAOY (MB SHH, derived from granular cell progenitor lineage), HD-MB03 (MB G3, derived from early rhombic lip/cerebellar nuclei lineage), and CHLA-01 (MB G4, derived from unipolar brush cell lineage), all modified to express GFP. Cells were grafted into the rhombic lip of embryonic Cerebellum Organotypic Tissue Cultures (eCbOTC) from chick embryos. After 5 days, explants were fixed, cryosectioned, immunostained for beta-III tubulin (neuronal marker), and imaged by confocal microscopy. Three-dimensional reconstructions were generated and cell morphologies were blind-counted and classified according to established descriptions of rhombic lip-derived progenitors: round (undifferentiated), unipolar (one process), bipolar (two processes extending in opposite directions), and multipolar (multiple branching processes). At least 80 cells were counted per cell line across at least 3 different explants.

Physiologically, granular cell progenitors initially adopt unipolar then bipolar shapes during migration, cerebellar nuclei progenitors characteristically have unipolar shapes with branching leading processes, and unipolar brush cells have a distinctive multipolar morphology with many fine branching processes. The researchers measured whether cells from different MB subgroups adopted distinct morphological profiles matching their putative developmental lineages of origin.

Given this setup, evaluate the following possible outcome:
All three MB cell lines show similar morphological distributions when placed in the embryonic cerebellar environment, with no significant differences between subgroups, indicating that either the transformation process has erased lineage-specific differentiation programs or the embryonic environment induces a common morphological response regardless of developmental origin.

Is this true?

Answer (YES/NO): NO